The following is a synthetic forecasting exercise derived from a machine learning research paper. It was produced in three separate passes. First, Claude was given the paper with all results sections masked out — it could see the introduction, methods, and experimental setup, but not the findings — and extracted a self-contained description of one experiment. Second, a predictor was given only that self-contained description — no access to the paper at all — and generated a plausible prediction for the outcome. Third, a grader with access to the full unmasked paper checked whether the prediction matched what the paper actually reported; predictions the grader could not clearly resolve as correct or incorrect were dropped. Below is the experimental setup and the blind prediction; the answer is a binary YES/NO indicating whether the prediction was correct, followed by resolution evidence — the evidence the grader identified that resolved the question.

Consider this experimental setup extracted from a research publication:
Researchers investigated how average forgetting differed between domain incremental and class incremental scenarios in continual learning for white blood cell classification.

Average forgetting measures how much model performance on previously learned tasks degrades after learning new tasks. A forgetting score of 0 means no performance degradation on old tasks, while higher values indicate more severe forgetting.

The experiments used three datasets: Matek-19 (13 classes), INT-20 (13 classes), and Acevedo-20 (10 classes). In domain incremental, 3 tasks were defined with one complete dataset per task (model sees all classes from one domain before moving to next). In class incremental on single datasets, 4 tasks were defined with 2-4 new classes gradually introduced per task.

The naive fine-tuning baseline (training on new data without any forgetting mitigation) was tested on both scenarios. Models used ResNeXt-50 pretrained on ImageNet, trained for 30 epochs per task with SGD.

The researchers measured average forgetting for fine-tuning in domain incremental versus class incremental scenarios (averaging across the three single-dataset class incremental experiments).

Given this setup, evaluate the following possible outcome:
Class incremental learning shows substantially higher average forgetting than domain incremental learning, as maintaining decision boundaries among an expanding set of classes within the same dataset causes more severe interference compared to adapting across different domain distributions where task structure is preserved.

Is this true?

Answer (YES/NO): NO